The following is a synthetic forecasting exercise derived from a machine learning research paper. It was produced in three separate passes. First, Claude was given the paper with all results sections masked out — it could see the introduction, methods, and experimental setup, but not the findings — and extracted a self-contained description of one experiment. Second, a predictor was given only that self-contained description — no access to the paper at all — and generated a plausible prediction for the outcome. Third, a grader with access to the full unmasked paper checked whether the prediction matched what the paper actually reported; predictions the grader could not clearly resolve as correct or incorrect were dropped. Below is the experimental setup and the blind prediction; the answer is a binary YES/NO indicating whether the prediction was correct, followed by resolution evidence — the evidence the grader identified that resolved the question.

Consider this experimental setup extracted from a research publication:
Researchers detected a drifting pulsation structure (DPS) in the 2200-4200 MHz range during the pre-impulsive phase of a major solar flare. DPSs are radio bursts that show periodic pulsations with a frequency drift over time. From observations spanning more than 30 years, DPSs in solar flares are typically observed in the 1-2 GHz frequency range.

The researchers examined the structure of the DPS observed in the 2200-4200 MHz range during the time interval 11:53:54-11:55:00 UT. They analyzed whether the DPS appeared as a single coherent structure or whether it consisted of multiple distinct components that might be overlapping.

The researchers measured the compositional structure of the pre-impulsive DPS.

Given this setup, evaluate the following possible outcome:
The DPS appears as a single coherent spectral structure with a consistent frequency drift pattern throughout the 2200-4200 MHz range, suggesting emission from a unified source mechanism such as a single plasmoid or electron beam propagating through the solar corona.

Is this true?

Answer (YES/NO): NO